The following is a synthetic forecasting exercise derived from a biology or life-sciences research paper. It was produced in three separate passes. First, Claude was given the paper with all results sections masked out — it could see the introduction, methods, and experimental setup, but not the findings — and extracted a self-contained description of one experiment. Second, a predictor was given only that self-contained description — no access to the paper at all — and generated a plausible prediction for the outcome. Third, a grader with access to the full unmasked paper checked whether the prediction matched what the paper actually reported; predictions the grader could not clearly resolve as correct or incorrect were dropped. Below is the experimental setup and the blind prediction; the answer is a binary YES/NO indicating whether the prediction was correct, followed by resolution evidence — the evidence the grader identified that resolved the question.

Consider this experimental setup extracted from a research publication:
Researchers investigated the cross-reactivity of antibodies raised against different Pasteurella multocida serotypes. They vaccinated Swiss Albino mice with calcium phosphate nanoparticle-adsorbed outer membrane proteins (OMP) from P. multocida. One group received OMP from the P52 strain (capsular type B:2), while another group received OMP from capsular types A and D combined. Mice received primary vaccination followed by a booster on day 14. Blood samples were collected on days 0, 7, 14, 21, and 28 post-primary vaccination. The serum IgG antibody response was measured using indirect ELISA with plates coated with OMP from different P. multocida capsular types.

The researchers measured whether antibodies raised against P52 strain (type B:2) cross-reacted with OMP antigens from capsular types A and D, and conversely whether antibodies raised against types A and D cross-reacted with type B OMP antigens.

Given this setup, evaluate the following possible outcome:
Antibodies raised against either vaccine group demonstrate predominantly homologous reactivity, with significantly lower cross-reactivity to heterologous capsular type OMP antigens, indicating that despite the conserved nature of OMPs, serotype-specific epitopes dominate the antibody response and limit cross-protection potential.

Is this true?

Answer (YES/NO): NO